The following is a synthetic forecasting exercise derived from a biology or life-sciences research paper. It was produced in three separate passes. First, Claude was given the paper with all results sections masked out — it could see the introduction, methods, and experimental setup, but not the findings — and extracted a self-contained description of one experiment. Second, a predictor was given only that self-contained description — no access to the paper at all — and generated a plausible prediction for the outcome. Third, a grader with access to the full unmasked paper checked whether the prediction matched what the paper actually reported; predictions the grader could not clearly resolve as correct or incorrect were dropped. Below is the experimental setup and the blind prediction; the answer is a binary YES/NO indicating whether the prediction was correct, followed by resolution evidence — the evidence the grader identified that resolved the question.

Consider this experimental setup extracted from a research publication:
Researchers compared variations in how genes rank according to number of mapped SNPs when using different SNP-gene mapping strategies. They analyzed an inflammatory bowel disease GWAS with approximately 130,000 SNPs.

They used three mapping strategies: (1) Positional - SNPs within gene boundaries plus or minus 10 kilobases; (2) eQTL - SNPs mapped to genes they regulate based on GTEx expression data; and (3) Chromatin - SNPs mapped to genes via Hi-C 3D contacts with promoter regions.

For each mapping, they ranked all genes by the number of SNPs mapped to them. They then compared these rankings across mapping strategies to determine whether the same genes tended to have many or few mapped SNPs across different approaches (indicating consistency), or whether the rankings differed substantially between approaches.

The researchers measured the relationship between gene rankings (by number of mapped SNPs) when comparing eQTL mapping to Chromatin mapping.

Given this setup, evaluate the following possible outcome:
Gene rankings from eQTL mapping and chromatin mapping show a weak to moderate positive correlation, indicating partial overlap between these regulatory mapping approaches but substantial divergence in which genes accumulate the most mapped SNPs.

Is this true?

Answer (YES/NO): NO